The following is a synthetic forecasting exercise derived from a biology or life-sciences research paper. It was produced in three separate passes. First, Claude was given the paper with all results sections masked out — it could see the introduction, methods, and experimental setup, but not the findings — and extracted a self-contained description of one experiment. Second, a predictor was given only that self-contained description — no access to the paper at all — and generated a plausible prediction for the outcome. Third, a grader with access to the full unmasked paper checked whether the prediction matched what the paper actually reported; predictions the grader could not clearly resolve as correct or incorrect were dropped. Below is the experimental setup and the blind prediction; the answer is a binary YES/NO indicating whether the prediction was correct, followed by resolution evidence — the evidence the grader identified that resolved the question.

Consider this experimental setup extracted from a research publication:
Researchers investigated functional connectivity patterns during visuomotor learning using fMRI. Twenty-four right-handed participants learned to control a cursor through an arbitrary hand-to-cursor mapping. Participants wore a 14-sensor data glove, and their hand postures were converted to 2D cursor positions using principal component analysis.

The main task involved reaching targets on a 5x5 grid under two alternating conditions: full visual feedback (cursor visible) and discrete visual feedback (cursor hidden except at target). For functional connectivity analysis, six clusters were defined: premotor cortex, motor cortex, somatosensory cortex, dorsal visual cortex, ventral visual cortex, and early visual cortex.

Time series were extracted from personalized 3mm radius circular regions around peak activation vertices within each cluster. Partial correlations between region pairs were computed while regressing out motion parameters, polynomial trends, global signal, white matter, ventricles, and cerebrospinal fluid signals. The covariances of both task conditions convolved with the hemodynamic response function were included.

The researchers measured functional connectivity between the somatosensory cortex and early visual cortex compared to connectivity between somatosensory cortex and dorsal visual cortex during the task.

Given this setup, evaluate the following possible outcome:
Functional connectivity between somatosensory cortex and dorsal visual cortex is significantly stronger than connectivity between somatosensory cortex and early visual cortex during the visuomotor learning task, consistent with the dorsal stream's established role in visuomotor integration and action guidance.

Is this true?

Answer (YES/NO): NO